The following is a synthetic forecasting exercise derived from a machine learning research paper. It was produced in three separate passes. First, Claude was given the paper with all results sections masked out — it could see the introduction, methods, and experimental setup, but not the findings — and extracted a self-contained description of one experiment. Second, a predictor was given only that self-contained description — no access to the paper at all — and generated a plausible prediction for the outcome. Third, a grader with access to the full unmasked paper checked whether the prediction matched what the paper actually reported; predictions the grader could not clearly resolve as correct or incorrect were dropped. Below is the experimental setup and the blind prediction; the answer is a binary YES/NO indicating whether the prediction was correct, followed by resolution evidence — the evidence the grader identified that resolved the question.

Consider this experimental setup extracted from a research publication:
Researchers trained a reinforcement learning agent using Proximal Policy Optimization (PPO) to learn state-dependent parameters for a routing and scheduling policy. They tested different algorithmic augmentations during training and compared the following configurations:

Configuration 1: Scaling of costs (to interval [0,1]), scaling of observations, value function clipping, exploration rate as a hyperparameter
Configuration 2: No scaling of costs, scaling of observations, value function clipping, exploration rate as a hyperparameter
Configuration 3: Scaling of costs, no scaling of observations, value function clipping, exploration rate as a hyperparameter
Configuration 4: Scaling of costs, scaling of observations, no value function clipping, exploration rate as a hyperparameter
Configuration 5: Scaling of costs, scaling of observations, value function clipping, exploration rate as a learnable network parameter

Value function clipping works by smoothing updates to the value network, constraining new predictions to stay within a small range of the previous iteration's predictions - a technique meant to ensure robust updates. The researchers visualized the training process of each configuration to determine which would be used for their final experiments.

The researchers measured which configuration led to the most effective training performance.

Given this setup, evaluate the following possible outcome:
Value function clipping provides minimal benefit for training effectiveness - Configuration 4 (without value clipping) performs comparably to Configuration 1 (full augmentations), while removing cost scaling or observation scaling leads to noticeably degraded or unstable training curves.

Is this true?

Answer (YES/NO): YES